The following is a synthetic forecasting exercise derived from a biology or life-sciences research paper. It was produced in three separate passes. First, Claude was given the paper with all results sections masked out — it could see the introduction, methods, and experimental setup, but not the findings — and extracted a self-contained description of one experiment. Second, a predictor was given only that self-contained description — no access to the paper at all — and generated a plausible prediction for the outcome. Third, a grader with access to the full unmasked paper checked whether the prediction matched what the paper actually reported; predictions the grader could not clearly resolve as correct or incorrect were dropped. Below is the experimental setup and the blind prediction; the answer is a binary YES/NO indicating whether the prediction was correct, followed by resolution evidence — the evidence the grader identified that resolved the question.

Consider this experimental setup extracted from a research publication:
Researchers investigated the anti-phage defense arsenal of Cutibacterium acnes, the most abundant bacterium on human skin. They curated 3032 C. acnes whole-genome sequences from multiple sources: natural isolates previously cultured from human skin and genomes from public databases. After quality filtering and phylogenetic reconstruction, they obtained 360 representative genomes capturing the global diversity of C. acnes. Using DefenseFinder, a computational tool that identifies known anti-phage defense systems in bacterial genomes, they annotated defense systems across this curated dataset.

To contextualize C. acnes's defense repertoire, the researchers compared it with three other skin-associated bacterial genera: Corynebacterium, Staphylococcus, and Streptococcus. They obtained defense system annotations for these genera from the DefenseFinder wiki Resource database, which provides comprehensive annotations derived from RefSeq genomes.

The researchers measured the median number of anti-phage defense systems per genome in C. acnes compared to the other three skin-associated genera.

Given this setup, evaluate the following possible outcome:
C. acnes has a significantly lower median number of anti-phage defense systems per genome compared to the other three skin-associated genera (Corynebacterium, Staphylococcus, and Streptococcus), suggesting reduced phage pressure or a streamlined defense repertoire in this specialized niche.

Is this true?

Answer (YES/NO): YES